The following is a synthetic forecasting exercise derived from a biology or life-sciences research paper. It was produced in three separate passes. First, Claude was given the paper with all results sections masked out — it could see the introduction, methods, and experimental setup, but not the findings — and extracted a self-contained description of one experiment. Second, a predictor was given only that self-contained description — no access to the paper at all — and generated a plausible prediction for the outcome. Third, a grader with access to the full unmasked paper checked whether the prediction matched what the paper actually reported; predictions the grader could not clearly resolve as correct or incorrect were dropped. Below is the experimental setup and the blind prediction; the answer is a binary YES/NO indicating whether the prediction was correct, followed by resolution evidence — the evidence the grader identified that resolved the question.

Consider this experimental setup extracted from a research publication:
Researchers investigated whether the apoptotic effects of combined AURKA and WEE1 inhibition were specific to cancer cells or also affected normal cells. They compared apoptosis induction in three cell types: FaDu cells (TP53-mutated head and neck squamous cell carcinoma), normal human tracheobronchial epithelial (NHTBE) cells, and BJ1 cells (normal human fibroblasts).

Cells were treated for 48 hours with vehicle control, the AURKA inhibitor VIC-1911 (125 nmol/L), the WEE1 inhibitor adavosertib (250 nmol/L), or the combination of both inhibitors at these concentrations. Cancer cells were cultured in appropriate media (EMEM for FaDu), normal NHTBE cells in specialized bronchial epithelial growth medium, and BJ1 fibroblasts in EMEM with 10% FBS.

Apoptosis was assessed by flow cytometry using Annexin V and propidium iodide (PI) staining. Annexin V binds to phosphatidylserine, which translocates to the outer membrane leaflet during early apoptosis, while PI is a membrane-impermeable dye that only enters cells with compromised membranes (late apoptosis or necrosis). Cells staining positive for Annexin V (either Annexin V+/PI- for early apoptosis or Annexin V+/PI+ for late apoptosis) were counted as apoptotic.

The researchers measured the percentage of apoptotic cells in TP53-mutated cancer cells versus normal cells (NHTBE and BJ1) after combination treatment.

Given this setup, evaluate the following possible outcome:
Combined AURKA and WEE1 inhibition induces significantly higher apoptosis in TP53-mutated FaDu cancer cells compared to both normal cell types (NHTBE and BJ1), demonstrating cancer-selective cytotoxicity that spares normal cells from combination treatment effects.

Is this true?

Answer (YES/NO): YES